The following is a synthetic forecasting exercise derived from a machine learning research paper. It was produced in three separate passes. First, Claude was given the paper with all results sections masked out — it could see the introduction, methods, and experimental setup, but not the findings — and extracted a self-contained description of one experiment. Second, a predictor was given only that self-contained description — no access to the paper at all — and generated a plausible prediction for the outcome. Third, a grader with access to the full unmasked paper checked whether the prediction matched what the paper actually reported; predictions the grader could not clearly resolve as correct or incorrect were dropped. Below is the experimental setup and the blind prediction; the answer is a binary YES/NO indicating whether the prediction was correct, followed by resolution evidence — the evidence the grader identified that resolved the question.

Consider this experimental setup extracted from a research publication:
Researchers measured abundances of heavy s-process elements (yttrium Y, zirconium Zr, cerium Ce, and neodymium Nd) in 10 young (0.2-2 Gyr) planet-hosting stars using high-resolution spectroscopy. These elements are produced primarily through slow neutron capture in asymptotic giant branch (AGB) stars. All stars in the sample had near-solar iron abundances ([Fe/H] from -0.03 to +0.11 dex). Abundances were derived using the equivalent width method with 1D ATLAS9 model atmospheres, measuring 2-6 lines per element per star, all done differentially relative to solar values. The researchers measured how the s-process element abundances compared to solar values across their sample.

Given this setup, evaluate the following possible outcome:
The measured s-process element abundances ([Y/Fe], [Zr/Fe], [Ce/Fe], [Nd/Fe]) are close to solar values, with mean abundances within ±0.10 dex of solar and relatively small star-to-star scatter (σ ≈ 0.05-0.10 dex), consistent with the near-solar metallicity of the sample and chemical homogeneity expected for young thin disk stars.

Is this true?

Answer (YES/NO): NO